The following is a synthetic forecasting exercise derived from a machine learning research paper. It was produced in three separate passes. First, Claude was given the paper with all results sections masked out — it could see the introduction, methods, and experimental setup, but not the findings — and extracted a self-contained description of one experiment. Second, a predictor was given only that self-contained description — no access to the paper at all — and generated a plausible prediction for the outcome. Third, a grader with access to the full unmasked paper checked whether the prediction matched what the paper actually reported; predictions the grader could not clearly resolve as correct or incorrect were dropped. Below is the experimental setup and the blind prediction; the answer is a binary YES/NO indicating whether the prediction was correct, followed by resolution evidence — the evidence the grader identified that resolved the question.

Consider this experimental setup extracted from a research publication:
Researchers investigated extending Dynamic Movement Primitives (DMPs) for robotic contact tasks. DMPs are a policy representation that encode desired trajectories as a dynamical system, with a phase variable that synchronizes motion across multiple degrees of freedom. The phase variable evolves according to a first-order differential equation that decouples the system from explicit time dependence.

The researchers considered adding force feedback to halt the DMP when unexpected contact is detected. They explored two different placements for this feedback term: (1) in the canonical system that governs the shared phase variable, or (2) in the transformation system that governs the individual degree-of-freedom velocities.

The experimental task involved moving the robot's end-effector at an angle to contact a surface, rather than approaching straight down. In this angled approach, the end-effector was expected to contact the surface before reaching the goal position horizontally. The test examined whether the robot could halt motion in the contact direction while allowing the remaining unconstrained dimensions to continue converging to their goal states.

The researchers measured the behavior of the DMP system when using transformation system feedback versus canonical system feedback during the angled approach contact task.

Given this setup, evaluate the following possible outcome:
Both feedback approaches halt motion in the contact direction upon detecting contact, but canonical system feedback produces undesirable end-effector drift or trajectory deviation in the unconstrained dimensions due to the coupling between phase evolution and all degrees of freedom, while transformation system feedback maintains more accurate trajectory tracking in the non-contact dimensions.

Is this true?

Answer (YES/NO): NO